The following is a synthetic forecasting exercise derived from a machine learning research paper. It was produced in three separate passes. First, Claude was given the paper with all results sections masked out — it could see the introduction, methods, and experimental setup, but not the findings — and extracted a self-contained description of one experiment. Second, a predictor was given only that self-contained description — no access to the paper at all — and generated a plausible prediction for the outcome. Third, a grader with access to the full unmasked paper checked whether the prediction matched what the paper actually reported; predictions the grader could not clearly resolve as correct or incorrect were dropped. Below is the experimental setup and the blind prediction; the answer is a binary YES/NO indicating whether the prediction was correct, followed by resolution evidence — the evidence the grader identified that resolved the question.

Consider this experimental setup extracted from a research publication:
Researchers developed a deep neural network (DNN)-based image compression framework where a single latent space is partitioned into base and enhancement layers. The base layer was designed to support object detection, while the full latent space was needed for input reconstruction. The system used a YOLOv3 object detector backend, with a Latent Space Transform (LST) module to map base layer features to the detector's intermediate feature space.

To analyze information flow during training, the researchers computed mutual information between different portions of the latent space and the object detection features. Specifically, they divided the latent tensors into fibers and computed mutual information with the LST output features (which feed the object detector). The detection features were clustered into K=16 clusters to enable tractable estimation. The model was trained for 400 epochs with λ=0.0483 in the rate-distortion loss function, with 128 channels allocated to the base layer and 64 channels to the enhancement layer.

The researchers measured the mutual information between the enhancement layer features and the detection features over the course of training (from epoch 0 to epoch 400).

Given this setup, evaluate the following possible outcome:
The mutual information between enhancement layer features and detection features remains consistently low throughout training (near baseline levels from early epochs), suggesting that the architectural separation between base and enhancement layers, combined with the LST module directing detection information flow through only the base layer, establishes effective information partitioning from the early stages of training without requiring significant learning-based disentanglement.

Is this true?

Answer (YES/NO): NO